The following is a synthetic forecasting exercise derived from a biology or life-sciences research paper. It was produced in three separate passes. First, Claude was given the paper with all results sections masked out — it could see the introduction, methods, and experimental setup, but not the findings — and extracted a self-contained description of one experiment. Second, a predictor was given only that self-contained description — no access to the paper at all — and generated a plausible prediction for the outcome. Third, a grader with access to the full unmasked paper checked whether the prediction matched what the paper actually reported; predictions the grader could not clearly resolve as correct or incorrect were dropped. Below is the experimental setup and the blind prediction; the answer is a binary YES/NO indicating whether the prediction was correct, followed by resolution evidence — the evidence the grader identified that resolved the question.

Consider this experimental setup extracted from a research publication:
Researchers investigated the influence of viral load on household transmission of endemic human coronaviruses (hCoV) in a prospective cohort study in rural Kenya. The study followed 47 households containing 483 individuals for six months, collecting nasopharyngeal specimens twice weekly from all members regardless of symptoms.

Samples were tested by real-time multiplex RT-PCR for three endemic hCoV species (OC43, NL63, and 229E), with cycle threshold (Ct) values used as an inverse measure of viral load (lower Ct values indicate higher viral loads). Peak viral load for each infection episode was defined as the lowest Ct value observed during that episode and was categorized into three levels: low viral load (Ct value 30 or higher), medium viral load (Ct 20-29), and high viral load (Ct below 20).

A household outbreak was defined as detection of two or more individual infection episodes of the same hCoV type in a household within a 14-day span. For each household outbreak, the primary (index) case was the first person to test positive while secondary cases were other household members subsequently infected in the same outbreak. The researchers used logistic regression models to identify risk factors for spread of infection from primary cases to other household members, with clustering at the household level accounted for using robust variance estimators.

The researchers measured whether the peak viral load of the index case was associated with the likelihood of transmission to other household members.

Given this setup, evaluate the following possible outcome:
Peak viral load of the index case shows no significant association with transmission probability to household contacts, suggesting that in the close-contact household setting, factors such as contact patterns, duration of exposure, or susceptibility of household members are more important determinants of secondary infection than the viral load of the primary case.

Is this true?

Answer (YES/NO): NO